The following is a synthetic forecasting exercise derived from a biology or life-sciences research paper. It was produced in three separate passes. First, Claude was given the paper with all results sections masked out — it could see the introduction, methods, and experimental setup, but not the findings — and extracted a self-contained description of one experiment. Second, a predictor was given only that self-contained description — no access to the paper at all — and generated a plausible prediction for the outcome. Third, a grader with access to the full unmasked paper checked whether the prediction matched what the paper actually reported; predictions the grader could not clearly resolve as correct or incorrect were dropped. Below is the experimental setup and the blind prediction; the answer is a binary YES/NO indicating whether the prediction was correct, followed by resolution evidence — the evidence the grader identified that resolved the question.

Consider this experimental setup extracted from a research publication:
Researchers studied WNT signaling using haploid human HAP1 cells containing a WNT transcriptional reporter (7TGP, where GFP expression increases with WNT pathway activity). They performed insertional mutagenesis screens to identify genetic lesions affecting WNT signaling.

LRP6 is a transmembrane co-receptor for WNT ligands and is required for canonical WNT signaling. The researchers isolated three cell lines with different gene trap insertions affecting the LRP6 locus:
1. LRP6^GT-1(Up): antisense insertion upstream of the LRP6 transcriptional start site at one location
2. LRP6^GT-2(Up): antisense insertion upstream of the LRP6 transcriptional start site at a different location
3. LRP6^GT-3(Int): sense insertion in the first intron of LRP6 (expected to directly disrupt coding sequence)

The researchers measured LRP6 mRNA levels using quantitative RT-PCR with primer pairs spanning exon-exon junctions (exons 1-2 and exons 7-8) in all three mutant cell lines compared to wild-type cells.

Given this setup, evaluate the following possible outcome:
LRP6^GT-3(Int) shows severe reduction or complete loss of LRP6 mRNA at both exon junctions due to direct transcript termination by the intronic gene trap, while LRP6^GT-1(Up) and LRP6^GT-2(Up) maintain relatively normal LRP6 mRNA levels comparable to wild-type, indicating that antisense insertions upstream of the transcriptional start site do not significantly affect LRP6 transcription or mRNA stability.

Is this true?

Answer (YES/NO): YES